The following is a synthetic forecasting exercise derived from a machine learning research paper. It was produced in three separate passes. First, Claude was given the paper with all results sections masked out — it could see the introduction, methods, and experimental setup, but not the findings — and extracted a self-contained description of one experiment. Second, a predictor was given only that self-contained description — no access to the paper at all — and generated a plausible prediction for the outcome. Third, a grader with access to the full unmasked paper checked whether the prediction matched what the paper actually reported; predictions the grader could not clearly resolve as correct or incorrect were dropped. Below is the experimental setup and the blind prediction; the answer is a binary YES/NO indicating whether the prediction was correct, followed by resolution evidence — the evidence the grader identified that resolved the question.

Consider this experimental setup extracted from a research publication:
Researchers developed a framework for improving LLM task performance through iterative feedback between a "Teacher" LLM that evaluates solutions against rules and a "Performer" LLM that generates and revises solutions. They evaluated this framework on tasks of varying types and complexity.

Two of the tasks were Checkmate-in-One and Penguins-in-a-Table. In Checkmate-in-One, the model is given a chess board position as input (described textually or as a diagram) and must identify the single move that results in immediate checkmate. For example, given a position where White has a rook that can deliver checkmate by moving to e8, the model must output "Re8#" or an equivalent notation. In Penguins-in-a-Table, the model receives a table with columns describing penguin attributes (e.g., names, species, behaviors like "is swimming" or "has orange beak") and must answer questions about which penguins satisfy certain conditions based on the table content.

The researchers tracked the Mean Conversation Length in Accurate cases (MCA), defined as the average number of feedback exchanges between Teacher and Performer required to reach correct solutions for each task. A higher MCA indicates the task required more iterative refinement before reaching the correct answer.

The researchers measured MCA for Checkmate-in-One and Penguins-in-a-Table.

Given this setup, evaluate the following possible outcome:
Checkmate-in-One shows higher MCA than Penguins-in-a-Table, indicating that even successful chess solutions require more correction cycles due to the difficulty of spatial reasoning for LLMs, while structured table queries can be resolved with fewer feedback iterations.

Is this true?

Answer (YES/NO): YES